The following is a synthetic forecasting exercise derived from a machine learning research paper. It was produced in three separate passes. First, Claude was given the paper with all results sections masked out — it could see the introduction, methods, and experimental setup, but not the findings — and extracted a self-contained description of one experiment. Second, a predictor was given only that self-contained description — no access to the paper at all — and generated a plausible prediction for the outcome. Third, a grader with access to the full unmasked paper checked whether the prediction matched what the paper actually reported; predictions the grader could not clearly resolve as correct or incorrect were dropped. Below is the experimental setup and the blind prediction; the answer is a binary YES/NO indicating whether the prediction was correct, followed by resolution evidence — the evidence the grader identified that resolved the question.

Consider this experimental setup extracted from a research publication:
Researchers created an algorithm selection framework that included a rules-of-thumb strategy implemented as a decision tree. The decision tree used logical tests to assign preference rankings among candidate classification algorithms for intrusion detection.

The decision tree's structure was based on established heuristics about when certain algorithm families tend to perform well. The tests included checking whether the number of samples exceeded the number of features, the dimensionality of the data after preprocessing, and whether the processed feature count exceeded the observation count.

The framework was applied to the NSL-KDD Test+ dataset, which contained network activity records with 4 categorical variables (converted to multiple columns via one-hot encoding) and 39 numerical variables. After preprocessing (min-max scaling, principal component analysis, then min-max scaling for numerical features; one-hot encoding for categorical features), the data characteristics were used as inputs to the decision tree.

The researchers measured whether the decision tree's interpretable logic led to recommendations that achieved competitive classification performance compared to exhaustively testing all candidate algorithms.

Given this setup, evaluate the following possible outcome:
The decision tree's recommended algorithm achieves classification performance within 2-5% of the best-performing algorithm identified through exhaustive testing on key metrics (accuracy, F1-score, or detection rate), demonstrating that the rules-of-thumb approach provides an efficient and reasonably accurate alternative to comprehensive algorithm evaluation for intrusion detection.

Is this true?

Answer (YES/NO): YES